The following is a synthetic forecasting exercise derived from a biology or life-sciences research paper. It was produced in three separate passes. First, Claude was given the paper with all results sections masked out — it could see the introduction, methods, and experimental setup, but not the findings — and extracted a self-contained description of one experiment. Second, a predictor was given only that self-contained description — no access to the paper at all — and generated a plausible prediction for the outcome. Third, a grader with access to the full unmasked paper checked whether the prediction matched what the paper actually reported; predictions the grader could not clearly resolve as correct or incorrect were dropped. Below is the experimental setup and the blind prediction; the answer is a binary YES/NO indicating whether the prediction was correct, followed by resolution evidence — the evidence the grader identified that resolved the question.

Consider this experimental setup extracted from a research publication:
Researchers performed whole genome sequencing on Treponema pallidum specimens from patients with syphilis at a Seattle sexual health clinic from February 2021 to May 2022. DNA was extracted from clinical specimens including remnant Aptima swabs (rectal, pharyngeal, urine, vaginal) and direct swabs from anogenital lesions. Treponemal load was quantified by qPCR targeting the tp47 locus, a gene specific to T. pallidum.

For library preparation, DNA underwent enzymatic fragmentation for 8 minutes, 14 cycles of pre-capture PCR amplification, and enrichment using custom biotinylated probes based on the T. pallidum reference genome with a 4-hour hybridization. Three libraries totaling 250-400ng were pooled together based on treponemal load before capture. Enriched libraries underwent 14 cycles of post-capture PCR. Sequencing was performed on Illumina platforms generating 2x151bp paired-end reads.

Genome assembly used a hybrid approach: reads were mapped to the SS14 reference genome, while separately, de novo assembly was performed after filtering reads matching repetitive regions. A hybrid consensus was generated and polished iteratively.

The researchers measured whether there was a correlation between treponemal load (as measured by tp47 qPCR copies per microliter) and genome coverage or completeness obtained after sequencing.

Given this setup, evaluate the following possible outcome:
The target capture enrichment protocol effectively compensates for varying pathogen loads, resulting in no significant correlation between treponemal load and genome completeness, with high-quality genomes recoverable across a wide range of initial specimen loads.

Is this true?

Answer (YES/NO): NO